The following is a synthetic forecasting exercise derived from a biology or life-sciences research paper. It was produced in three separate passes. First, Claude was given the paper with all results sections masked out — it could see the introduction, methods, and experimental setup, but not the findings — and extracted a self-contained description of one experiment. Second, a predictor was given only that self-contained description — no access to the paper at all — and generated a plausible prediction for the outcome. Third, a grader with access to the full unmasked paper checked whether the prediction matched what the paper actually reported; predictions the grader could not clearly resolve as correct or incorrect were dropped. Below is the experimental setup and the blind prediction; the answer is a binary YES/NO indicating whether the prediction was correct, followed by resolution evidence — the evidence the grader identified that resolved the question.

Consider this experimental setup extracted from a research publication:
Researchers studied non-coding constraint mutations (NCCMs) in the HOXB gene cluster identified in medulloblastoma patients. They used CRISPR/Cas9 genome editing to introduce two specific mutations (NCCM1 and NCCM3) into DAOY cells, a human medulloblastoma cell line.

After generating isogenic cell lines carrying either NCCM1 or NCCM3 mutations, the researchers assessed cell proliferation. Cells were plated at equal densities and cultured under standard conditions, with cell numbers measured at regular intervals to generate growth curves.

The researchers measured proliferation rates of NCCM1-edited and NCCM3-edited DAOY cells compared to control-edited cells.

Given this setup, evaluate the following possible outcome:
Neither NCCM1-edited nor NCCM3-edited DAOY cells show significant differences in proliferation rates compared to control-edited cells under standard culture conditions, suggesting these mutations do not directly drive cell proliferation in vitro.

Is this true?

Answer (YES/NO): NO